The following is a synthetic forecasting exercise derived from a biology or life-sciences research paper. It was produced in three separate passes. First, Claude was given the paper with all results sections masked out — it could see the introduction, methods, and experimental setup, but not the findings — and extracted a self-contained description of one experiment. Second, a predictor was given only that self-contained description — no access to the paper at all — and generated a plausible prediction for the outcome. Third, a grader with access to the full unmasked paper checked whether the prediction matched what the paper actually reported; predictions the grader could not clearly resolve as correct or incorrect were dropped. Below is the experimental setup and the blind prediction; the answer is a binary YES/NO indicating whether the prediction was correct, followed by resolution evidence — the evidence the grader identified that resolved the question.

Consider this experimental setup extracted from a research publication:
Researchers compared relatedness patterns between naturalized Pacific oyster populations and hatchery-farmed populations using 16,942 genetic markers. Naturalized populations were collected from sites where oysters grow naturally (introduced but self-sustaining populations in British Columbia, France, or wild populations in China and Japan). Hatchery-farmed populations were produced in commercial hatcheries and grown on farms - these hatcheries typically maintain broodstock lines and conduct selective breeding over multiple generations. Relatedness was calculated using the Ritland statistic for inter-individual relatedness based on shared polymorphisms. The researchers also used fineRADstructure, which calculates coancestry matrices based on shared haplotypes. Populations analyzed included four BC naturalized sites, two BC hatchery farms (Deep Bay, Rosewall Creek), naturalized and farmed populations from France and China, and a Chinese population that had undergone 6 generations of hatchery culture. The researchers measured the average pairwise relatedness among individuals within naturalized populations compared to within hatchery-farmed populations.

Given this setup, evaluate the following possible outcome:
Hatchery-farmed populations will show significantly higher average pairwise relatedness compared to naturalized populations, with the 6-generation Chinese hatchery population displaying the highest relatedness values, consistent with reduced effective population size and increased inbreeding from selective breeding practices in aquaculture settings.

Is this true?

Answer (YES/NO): NO